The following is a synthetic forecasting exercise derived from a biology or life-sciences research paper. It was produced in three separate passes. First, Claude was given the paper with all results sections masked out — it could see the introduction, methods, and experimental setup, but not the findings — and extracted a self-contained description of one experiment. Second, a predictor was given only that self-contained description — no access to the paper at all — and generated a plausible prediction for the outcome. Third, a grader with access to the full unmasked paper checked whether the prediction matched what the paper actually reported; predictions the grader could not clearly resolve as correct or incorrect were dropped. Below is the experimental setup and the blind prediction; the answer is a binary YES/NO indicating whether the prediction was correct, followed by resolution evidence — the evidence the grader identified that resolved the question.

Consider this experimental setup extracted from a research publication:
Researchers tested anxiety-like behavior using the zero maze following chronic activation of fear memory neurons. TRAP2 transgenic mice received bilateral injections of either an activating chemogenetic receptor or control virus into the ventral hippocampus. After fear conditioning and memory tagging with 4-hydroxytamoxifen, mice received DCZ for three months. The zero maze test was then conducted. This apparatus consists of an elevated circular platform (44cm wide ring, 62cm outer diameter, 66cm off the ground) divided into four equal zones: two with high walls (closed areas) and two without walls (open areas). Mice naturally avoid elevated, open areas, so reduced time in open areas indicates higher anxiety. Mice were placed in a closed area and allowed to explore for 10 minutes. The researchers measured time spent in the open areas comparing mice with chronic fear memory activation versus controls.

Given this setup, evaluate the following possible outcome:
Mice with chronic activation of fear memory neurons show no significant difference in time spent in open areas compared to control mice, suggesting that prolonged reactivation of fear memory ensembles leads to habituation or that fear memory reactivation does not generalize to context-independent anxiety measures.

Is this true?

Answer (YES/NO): NO